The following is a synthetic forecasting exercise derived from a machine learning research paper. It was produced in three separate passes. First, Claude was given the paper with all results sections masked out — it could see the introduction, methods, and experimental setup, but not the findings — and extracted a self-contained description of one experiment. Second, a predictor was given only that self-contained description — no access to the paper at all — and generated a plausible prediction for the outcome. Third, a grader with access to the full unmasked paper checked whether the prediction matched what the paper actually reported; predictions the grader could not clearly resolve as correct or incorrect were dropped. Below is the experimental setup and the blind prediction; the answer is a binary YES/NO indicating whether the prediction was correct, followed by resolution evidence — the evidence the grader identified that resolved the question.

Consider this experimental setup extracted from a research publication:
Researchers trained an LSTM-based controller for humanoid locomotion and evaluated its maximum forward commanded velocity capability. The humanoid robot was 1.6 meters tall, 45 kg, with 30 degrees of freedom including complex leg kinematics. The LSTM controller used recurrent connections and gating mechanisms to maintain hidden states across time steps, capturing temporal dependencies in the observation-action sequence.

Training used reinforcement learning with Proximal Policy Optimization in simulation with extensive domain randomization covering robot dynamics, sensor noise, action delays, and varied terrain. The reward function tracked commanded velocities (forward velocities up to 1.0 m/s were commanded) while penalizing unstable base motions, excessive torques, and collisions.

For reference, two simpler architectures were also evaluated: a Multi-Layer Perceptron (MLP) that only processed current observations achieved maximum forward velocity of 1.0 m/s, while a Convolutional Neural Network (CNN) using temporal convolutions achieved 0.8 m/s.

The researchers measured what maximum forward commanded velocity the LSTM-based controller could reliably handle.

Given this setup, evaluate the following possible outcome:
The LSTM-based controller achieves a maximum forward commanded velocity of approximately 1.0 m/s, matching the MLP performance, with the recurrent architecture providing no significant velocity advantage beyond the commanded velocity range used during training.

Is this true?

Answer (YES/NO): NO